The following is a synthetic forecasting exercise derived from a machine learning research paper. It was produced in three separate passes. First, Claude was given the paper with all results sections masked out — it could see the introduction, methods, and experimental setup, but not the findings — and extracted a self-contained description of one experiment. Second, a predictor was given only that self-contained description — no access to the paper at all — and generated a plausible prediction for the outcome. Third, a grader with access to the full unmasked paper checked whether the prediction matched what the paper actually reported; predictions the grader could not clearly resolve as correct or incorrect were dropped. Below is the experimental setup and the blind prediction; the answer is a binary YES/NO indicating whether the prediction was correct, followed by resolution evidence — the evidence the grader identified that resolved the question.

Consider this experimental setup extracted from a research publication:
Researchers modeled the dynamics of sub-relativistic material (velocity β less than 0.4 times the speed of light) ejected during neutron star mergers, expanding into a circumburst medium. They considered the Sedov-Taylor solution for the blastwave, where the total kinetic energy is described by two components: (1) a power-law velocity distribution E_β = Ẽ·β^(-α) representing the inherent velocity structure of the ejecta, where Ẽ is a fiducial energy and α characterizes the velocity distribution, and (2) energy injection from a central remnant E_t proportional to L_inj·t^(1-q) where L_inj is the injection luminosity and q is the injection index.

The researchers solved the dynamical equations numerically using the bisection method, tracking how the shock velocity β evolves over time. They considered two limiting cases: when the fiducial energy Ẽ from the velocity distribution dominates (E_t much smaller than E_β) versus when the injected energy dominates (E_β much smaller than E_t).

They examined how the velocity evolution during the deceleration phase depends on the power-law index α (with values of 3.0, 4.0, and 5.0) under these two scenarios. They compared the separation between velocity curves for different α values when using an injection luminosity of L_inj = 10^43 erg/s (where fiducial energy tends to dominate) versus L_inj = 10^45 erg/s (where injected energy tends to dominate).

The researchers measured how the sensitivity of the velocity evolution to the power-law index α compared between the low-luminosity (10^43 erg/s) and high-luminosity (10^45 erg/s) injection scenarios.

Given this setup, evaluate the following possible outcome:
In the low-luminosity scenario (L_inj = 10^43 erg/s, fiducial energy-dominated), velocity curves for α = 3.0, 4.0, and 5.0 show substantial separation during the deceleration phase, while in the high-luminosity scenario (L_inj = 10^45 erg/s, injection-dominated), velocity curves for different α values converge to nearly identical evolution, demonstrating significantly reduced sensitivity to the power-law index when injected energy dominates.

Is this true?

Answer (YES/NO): NO